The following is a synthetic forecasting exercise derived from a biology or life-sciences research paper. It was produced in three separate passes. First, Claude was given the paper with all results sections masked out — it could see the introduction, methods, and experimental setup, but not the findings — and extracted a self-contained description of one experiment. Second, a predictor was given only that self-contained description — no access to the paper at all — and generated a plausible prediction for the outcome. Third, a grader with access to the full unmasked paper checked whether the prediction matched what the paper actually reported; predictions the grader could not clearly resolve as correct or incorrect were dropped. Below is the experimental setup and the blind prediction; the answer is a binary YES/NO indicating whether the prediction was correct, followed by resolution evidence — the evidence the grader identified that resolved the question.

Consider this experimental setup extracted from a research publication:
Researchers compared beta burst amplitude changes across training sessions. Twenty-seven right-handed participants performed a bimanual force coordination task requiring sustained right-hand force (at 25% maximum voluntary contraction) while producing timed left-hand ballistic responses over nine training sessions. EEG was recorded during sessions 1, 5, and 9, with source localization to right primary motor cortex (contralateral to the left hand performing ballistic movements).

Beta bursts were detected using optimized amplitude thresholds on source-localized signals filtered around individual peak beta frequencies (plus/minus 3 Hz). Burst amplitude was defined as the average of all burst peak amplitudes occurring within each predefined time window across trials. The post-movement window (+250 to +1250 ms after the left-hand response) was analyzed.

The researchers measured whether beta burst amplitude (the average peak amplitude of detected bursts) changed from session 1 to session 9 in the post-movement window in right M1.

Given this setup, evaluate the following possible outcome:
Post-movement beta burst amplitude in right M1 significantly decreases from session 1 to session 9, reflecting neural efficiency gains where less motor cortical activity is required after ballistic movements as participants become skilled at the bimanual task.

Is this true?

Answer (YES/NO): NO